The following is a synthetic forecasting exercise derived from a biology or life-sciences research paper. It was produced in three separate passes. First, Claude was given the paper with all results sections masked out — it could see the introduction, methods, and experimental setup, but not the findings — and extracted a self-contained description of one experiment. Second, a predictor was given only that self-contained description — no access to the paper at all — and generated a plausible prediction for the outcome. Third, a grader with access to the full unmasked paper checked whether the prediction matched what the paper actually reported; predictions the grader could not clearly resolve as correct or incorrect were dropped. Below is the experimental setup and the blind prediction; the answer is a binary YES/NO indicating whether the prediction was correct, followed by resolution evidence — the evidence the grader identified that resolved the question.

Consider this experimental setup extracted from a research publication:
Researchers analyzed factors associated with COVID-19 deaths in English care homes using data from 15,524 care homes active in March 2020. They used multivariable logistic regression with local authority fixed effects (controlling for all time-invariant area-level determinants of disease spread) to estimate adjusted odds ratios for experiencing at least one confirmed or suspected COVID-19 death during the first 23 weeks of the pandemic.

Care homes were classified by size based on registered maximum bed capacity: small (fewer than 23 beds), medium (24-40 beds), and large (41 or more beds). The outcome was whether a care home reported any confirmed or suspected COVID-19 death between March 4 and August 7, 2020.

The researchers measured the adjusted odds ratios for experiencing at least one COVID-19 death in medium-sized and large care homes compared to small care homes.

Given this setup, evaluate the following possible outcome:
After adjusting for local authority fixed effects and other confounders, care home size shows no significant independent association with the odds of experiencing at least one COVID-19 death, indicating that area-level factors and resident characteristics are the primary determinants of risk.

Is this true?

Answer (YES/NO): NO